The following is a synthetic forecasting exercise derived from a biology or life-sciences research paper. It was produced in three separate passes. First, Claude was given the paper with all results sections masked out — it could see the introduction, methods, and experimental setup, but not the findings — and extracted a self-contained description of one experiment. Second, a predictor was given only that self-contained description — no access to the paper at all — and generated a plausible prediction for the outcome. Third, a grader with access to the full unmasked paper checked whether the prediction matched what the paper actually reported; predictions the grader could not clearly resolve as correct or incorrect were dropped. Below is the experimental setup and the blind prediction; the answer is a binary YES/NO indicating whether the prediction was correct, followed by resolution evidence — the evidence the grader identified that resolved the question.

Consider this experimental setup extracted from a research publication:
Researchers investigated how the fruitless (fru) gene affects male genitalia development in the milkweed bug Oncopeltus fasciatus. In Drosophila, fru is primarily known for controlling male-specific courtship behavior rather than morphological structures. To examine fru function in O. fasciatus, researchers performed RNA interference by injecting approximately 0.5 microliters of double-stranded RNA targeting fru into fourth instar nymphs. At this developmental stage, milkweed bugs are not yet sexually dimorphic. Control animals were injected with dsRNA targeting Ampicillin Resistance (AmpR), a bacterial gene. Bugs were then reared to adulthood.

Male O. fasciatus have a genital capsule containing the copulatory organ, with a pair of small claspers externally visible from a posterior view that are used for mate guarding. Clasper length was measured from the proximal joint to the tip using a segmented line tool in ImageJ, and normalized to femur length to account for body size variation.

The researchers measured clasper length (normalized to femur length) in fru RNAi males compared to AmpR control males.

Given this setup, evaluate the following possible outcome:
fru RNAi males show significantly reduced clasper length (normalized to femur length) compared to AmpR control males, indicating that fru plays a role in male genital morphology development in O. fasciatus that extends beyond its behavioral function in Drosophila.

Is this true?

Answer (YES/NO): YES